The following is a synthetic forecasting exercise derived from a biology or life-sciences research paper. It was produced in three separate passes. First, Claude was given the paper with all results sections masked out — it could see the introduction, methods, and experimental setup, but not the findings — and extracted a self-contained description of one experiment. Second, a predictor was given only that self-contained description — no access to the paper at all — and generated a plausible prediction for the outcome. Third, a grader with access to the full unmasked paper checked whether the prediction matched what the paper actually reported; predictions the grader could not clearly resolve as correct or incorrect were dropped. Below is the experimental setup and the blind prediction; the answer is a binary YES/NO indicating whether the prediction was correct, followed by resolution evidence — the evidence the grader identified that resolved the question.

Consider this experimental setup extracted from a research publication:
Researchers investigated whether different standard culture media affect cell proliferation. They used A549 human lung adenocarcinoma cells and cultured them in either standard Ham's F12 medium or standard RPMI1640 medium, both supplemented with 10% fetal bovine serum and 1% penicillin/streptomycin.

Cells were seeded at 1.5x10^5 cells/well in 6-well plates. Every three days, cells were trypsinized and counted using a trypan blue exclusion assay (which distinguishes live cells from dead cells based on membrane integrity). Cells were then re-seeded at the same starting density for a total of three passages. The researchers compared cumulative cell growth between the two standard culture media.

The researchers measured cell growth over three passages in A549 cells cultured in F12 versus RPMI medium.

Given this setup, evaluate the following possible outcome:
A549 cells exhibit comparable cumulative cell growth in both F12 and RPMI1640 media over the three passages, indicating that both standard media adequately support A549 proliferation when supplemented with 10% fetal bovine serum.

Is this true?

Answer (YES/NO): NO